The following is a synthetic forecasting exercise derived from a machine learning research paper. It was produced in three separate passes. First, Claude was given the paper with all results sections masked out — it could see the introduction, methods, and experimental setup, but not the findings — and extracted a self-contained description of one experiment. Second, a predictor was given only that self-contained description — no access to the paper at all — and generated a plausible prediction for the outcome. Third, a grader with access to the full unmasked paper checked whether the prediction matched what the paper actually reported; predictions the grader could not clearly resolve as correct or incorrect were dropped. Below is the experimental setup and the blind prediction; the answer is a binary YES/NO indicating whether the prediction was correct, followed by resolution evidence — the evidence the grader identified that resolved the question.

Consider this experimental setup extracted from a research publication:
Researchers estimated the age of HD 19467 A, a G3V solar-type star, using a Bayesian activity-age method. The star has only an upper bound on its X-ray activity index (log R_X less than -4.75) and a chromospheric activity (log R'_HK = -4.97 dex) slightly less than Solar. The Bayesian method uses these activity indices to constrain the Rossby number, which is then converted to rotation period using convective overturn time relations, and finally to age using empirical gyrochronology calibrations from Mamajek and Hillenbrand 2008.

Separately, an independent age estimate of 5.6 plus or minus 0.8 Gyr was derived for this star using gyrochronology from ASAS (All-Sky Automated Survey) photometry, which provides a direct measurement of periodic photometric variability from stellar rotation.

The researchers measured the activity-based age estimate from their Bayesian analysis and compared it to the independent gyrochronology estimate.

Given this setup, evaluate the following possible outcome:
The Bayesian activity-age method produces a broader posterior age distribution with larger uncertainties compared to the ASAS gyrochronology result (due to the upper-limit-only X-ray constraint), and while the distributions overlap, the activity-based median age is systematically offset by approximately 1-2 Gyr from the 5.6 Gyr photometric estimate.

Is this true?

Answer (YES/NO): NO